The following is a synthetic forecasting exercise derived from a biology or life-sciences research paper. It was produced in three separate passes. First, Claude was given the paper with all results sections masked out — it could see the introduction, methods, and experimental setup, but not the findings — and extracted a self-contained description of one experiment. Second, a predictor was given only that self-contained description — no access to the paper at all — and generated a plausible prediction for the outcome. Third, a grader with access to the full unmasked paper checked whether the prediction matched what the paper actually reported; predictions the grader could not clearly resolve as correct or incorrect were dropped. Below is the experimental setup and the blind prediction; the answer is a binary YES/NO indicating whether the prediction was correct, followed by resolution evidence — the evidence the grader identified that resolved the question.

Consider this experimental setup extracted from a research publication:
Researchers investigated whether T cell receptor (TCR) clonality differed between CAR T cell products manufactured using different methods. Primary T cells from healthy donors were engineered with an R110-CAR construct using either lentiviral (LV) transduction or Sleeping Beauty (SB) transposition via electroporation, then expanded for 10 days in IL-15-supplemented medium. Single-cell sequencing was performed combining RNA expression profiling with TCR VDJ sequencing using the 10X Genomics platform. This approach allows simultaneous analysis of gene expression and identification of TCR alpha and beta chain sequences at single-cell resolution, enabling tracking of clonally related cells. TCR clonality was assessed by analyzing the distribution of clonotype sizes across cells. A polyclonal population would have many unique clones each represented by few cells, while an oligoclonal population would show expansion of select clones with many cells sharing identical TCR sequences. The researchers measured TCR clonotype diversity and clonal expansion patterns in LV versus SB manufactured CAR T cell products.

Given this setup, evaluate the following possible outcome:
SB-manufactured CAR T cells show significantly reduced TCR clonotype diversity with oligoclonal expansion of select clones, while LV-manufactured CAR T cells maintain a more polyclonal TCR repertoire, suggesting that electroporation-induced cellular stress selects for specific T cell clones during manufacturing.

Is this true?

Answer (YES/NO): NO